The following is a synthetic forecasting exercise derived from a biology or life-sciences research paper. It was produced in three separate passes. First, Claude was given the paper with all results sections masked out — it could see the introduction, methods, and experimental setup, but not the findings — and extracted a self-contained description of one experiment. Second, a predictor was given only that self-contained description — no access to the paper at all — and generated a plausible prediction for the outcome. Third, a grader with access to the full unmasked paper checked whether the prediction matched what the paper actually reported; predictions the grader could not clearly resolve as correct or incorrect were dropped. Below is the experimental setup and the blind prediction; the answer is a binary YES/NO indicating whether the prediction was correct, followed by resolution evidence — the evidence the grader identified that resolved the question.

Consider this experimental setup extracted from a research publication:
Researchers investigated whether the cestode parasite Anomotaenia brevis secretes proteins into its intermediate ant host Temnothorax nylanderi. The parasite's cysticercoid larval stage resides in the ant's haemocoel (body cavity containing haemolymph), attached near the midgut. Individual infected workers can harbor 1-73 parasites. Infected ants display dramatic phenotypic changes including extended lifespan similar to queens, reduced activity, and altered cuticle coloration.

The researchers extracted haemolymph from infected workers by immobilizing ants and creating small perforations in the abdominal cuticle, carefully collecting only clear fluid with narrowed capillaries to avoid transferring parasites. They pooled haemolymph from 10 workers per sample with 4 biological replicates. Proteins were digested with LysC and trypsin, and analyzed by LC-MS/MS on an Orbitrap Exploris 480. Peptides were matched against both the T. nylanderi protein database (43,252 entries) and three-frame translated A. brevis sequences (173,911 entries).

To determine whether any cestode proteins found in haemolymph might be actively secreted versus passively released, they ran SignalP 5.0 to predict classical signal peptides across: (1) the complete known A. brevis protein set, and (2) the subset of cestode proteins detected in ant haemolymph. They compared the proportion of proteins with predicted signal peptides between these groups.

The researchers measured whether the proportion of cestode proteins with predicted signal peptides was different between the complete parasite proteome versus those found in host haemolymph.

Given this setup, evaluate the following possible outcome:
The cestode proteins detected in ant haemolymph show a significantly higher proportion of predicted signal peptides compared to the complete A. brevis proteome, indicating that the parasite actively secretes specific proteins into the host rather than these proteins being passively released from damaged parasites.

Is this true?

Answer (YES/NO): YES